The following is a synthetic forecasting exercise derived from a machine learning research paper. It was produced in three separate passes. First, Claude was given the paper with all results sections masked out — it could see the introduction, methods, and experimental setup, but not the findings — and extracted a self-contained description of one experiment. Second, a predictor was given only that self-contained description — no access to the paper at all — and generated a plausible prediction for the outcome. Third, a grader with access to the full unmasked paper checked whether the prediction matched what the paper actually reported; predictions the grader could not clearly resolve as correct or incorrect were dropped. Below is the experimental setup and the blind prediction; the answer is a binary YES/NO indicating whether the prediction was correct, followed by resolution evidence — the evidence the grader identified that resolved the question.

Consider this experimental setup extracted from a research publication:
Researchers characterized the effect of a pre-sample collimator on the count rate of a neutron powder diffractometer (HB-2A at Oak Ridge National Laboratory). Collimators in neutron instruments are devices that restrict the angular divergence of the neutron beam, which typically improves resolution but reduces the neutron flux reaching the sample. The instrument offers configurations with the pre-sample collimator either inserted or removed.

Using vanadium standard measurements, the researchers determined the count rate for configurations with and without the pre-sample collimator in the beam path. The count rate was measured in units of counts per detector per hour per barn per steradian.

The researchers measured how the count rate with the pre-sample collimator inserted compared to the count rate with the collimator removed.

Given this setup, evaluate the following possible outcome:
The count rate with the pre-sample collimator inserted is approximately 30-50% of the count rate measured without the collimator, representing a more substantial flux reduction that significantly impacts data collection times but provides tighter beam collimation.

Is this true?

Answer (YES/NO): YES